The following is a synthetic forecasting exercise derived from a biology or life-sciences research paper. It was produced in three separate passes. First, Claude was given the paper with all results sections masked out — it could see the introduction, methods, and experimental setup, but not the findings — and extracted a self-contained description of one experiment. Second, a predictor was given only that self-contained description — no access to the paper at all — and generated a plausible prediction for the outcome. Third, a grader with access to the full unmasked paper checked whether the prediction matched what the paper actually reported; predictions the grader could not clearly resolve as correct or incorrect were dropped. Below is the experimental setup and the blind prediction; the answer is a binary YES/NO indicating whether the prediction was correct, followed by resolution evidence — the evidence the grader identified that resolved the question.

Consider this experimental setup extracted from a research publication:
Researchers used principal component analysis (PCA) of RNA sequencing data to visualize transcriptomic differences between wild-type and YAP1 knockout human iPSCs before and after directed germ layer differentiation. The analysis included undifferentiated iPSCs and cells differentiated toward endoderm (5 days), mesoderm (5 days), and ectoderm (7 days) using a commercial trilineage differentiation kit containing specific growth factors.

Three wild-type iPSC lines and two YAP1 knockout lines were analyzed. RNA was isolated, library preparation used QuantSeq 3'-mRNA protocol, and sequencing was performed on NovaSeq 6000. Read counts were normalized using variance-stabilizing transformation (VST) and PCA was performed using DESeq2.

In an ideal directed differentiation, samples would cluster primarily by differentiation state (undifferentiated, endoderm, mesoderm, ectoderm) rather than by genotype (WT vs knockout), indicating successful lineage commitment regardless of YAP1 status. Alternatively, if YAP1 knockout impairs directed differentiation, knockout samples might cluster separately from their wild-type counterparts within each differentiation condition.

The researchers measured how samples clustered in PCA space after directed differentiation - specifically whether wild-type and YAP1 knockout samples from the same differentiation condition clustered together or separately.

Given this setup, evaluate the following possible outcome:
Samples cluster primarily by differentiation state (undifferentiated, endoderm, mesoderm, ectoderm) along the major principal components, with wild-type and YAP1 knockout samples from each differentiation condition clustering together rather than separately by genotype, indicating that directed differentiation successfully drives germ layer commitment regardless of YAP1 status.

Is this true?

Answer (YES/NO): NO